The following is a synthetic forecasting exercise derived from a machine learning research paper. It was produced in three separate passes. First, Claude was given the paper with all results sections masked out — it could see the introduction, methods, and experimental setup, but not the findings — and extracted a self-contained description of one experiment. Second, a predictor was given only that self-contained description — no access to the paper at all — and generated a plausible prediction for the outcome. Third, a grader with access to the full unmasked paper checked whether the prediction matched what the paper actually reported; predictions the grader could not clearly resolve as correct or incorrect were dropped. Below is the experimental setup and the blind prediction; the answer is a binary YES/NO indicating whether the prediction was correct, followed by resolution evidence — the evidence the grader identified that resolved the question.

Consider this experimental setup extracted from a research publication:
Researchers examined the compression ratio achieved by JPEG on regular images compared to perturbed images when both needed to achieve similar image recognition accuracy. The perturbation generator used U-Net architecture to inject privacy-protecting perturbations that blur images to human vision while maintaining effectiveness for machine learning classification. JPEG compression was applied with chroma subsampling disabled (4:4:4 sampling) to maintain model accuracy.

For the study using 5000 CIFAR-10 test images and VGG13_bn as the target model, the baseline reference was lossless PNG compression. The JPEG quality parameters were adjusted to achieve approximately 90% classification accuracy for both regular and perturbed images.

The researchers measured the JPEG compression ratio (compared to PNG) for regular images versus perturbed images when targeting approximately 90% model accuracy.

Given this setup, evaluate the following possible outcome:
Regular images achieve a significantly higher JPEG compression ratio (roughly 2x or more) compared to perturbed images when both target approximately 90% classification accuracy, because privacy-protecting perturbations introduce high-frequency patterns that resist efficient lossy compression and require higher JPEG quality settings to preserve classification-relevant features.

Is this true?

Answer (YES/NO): YES